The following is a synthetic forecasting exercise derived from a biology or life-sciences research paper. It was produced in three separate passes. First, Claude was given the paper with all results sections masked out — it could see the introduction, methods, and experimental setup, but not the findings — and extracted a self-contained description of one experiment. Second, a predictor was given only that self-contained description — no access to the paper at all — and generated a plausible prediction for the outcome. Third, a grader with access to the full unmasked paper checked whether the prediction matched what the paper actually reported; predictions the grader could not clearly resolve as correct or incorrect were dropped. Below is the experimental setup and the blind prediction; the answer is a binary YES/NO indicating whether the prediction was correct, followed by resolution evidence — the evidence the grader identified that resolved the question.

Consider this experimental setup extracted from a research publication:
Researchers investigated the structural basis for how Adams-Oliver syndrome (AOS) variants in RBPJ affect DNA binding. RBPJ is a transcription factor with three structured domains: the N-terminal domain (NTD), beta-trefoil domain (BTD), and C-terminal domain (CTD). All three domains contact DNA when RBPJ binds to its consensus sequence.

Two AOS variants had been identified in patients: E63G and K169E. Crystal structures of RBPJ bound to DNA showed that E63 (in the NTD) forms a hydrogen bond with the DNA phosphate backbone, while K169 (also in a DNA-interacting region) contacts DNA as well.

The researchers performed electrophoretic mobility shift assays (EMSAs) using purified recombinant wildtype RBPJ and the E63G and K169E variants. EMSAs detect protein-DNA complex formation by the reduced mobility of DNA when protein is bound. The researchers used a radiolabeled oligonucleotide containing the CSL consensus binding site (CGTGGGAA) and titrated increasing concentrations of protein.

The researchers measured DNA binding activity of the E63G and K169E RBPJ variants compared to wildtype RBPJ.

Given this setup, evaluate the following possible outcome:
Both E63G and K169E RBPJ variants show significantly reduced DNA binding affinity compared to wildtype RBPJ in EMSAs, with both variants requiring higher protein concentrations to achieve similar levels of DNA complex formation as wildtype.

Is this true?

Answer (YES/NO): YES